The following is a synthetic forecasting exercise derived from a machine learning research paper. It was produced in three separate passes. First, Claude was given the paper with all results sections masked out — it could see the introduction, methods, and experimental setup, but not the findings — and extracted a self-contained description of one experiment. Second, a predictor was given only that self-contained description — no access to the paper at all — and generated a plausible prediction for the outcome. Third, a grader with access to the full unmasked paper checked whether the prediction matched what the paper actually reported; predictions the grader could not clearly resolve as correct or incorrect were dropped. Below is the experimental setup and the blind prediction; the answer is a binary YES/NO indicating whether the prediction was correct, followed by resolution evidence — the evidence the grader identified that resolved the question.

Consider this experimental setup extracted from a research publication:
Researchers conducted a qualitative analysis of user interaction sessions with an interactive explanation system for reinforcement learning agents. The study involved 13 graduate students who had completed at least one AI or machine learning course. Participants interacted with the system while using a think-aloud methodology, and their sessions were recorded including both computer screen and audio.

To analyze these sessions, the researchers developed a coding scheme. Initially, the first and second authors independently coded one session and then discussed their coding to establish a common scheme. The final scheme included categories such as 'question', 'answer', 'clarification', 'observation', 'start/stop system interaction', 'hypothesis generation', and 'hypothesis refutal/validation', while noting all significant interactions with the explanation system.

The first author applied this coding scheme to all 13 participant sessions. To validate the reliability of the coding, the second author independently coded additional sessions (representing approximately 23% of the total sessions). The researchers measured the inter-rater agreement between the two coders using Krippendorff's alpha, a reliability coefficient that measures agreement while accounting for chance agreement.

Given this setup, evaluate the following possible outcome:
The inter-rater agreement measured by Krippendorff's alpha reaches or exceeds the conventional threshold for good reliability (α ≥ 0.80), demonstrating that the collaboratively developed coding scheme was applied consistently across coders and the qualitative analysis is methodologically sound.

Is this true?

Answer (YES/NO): YES